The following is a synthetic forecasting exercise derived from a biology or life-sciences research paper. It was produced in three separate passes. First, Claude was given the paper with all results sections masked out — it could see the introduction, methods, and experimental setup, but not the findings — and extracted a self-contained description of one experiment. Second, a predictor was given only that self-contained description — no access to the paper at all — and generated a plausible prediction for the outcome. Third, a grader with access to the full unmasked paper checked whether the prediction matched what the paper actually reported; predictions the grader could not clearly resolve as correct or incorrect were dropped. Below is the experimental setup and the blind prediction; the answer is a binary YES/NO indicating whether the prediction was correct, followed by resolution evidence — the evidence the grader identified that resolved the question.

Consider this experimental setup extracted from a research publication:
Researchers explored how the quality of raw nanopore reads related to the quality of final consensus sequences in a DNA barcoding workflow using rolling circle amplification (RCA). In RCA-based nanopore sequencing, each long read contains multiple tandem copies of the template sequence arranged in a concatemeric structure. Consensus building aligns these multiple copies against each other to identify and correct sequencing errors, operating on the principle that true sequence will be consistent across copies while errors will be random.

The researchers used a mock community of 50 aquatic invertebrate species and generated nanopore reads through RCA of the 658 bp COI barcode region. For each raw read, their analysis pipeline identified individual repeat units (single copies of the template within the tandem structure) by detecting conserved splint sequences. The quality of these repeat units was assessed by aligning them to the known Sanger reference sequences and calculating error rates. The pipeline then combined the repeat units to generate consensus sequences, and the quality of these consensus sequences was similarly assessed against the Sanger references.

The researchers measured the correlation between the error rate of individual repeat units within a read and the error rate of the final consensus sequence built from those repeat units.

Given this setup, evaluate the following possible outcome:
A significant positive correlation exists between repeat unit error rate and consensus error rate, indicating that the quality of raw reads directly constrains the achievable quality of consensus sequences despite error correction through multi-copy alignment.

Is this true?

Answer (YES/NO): NO